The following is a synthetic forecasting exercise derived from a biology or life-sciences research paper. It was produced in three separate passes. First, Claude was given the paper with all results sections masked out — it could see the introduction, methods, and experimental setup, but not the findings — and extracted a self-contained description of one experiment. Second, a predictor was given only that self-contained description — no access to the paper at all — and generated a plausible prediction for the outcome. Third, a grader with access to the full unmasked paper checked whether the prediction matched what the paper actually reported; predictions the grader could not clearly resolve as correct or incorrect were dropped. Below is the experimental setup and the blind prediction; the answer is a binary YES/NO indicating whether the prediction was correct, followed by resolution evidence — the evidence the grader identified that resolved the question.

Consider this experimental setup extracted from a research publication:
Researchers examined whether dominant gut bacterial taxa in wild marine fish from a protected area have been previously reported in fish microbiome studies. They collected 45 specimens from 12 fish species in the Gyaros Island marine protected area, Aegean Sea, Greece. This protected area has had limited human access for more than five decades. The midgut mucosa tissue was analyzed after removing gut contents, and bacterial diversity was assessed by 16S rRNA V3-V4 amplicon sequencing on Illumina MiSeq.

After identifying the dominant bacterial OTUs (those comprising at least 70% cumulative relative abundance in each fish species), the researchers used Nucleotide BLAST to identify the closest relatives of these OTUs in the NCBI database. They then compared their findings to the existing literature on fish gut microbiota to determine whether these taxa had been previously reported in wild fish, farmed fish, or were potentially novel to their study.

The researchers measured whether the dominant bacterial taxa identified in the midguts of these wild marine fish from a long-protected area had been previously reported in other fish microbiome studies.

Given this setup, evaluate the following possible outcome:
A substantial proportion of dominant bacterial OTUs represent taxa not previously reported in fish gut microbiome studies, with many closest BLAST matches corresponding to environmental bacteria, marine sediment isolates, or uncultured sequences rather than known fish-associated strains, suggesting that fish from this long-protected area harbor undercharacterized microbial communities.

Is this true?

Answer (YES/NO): NO